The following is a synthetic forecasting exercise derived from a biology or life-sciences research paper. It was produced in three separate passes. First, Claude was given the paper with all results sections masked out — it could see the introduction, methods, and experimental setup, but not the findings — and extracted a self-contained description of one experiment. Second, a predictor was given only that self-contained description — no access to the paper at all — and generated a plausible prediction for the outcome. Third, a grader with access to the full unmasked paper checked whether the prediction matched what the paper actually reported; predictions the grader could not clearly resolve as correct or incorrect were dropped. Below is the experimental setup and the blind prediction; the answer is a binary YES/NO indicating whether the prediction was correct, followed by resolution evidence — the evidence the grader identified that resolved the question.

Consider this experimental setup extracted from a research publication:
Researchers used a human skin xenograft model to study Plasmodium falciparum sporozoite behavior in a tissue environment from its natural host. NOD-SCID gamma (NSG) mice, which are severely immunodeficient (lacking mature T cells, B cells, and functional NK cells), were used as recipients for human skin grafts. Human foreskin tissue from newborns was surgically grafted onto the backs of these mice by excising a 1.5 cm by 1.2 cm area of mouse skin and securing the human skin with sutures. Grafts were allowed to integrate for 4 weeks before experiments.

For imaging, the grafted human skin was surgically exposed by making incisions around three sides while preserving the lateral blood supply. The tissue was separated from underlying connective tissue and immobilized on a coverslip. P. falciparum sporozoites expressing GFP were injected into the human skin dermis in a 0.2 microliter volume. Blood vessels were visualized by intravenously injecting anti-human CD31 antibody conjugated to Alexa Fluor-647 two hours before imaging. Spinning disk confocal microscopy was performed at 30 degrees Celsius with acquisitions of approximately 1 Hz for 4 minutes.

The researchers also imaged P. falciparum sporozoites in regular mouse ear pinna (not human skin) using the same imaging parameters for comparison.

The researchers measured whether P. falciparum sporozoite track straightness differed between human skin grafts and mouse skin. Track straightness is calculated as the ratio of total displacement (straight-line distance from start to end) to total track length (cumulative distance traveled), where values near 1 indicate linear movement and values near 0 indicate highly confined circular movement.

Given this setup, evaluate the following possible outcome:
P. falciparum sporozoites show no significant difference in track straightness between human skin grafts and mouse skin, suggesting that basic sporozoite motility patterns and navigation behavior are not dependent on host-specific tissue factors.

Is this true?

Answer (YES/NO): NO